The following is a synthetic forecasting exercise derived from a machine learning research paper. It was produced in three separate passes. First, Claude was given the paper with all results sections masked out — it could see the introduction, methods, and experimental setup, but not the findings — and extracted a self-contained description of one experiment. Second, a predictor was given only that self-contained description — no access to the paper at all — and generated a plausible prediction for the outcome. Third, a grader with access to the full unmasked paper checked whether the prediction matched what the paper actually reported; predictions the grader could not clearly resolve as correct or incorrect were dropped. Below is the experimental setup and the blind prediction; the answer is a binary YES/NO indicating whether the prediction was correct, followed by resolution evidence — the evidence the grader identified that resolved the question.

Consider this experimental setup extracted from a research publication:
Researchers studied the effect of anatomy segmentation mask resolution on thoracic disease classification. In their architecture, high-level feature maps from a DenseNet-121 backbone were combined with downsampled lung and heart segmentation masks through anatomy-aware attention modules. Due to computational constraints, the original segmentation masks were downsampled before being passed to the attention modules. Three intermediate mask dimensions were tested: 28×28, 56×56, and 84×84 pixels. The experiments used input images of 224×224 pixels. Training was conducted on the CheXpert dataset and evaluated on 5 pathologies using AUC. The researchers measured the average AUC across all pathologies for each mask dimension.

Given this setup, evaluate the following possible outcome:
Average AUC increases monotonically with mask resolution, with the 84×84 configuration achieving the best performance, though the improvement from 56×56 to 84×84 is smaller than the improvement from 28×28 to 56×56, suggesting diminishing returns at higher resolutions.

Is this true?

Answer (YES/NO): NO